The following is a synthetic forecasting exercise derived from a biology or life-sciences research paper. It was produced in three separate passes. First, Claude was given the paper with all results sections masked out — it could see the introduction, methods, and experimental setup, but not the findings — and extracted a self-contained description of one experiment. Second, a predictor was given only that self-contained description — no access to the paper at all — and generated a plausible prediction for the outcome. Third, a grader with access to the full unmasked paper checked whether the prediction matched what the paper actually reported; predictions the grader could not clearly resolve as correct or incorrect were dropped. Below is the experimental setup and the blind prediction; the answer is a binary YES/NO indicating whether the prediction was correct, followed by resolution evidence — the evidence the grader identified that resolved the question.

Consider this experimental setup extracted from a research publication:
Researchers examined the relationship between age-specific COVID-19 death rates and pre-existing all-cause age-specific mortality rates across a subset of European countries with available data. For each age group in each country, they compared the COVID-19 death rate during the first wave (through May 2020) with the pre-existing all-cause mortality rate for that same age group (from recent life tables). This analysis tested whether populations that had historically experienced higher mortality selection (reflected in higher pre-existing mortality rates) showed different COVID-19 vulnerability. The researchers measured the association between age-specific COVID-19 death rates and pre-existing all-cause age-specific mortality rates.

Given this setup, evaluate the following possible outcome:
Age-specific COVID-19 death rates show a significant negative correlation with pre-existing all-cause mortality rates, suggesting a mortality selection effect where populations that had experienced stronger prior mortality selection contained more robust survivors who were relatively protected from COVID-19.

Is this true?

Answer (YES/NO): YES